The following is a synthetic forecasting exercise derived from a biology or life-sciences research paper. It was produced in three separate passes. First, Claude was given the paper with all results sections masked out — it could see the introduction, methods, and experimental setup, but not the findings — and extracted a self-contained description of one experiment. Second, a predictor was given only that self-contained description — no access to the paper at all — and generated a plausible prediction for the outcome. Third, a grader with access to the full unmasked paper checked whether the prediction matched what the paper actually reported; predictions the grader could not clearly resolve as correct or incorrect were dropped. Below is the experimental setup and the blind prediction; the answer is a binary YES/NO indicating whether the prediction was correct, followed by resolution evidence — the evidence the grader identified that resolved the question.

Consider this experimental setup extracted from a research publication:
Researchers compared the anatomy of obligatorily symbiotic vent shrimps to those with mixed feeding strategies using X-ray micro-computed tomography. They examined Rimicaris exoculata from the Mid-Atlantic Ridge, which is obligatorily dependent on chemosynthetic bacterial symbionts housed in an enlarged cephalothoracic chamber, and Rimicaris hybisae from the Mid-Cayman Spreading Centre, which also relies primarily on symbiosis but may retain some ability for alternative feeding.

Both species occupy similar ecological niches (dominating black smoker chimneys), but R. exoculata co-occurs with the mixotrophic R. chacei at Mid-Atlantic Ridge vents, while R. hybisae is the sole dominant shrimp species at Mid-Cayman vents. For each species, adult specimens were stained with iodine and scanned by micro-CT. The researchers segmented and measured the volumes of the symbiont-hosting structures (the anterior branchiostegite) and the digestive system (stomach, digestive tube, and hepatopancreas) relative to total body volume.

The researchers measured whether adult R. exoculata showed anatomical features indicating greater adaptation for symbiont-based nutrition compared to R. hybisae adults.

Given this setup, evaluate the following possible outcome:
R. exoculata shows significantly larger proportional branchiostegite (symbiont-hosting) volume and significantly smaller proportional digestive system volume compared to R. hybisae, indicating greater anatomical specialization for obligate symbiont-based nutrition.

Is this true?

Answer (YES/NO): YES